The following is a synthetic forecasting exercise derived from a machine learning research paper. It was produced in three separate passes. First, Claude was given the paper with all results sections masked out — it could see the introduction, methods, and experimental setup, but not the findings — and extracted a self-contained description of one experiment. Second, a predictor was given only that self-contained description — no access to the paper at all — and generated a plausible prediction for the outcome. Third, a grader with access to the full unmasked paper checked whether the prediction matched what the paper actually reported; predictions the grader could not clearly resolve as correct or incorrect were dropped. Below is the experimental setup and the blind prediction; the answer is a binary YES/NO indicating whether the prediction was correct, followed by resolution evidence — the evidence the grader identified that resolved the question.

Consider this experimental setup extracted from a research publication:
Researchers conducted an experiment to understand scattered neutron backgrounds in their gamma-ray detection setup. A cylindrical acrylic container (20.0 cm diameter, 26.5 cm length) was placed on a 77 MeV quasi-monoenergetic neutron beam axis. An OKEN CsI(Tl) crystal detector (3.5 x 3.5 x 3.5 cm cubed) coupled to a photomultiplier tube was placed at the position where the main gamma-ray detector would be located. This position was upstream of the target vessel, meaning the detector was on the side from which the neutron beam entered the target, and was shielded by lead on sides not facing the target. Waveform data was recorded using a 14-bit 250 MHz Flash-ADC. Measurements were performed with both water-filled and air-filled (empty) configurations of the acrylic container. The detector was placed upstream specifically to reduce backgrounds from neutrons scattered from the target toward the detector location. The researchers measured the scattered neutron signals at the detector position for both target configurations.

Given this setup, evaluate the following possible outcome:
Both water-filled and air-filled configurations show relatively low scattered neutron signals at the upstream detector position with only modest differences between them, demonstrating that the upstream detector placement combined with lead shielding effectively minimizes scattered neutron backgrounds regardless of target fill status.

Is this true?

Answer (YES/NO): YES